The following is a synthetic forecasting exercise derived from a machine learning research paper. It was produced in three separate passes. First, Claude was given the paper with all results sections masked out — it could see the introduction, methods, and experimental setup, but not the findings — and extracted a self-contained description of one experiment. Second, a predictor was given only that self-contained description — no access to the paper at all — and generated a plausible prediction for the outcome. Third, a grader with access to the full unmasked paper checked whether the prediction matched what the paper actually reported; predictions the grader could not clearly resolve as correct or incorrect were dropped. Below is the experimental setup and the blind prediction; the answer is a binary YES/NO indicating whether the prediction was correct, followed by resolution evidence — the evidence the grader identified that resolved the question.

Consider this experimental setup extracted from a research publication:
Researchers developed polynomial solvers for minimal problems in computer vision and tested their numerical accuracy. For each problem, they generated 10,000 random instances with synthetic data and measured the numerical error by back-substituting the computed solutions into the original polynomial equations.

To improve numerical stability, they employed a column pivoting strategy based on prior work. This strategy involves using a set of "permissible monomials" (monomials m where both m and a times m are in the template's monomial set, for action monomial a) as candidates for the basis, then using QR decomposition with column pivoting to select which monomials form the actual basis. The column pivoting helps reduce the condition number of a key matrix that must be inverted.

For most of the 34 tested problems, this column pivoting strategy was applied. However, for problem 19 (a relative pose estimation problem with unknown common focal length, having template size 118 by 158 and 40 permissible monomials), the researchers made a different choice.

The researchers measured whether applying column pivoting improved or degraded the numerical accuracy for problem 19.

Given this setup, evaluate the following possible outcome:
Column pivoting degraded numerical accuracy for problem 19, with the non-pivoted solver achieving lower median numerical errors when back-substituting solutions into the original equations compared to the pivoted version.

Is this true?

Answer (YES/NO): YES